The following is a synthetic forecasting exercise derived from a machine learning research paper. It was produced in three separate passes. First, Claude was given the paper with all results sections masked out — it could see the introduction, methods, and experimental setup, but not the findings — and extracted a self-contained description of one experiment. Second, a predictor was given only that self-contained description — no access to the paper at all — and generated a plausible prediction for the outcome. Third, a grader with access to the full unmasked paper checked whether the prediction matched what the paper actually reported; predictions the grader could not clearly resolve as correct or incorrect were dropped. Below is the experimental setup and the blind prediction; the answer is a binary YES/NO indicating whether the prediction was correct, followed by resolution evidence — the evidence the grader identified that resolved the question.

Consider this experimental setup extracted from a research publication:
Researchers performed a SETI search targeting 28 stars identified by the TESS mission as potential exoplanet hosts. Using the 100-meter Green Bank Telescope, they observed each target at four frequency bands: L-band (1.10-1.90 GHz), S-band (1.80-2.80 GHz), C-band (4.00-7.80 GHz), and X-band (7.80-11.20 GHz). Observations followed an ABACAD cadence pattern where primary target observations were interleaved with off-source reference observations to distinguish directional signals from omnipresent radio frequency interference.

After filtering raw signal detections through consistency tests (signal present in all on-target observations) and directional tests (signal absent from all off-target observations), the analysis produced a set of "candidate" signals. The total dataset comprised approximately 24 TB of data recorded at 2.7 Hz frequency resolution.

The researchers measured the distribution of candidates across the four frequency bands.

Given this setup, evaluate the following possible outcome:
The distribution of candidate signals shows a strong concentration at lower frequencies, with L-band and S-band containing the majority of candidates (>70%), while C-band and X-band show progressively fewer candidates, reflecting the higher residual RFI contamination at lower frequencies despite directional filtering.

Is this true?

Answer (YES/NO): YES